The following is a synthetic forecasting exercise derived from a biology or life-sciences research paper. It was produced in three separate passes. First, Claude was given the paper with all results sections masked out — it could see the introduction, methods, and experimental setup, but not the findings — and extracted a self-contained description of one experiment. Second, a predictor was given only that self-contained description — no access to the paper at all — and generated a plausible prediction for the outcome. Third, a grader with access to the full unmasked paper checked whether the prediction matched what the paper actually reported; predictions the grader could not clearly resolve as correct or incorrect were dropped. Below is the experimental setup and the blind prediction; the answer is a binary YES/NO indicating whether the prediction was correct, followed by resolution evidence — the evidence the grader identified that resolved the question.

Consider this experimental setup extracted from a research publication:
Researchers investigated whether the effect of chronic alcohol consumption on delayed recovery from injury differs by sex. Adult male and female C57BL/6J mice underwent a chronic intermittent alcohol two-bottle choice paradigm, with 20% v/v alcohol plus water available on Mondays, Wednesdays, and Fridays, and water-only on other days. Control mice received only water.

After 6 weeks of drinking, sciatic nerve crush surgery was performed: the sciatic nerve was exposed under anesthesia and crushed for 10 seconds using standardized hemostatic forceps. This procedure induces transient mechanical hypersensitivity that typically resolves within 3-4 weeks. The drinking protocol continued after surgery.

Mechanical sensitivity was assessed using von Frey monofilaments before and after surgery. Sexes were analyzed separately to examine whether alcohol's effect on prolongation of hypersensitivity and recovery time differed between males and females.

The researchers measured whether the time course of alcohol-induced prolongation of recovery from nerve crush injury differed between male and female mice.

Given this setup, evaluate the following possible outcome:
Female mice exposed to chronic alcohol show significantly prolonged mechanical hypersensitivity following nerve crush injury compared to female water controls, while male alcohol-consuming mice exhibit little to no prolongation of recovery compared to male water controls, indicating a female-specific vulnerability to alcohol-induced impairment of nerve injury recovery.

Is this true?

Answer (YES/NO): NO